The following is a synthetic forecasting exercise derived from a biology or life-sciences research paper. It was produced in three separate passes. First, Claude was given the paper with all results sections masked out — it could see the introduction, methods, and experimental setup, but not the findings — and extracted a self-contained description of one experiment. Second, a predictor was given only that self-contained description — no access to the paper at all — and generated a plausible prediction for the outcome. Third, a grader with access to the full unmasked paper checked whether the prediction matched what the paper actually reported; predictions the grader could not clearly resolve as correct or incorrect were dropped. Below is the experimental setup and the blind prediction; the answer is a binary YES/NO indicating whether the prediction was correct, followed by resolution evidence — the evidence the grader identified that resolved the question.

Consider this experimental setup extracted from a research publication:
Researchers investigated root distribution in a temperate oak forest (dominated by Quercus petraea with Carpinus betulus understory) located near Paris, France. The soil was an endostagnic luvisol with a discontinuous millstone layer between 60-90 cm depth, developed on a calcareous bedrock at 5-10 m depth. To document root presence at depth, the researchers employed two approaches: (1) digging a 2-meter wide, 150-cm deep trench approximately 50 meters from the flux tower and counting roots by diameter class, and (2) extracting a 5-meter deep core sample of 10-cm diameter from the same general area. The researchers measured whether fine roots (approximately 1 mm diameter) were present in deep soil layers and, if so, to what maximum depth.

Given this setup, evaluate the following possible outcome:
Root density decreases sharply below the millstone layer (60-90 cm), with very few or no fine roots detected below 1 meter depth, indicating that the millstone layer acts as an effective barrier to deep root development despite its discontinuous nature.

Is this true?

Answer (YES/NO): NO